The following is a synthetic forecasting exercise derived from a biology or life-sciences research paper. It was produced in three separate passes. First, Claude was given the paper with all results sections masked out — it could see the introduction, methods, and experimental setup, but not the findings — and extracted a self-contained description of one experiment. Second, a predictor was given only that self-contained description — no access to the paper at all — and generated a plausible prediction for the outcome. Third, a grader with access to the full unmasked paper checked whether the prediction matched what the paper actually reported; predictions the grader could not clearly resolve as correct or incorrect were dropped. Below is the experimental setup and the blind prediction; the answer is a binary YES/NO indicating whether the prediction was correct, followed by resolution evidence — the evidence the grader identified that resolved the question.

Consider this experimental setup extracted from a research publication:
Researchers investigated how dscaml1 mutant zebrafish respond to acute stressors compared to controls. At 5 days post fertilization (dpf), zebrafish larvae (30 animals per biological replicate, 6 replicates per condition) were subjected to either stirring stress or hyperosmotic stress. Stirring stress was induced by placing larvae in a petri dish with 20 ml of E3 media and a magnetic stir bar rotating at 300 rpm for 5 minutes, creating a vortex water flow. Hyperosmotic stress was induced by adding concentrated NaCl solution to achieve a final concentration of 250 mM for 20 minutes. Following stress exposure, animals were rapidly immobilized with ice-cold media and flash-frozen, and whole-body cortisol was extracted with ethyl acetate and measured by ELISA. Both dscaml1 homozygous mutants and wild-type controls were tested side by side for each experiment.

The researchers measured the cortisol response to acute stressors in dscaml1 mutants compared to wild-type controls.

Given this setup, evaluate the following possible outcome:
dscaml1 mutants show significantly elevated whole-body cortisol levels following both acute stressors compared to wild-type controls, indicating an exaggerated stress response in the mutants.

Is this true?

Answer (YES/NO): NO